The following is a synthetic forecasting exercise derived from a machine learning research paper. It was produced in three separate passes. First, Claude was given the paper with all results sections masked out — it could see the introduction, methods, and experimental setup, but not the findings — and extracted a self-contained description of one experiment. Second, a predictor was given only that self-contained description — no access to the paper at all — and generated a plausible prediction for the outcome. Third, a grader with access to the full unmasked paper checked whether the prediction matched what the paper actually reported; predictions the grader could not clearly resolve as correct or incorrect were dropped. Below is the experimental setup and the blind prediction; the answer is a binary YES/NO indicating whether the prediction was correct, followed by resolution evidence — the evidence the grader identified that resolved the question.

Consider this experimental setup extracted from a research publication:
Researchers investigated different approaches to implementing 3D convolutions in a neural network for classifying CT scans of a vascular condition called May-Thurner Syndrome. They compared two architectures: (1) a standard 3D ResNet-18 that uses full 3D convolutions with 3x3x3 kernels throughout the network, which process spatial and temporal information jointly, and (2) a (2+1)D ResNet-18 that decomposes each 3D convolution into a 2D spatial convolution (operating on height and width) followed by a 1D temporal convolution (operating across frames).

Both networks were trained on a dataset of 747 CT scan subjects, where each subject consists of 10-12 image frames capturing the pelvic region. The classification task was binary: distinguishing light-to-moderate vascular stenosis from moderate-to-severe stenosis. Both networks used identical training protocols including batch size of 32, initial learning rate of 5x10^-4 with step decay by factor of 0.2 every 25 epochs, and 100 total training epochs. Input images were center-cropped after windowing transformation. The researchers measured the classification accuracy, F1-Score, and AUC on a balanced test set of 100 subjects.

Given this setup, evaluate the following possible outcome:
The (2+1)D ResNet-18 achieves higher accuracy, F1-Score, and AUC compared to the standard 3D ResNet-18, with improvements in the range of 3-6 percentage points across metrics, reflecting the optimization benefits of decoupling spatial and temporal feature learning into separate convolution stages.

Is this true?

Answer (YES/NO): NO